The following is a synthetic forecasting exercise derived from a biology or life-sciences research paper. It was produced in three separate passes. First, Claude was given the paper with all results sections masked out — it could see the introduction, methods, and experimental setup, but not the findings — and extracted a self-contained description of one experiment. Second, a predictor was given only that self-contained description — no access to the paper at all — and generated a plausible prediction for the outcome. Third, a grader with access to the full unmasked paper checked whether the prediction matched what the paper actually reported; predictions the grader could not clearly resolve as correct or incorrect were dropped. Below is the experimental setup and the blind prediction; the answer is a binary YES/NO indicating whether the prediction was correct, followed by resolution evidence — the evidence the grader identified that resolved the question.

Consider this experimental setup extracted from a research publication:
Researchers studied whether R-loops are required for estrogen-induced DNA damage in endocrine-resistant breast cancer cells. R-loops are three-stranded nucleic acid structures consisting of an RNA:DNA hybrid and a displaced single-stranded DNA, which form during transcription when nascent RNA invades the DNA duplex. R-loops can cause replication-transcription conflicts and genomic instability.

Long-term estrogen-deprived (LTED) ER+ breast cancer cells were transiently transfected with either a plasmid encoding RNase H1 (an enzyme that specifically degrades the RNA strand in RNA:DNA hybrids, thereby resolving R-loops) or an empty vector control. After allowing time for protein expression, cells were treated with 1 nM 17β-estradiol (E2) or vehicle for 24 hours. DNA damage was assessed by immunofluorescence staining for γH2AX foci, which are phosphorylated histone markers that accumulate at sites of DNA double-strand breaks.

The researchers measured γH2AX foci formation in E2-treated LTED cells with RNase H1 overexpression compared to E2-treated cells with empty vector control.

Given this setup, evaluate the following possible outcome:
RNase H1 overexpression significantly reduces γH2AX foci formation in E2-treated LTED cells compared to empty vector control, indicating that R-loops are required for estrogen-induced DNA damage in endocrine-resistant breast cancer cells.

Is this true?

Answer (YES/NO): YES